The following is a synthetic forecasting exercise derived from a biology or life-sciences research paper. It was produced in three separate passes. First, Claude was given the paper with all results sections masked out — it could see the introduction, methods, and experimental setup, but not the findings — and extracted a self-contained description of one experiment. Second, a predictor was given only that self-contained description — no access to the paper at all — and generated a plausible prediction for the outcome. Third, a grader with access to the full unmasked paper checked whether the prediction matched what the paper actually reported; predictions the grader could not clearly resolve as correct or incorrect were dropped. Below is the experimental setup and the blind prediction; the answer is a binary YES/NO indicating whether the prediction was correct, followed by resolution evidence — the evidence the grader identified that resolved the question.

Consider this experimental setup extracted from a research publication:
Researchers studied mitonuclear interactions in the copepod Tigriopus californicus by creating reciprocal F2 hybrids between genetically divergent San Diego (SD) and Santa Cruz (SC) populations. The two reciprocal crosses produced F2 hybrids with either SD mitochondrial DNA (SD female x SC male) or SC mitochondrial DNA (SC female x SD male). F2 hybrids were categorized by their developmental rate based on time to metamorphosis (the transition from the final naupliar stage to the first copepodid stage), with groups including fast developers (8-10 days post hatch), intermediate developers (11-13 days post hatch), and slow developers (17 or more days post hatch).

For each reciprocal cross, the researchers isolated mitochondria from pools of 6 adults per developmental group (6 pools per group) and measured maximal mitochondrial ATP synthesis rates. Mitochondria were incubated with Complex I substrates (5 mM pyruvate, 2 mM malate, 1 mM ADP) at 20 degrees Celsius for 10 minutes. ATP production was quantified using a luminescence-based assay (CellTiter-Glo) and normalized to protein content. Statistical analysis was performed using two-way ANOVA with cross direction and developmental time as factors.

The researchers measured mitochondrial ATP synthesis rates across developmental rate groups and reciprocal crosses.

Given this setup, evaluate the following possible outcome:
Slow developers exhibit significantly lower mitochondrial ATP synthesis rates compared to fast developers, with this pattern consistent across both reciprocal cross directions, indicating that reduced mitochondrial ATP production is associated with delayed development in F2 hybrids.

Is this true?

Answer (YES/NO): YES